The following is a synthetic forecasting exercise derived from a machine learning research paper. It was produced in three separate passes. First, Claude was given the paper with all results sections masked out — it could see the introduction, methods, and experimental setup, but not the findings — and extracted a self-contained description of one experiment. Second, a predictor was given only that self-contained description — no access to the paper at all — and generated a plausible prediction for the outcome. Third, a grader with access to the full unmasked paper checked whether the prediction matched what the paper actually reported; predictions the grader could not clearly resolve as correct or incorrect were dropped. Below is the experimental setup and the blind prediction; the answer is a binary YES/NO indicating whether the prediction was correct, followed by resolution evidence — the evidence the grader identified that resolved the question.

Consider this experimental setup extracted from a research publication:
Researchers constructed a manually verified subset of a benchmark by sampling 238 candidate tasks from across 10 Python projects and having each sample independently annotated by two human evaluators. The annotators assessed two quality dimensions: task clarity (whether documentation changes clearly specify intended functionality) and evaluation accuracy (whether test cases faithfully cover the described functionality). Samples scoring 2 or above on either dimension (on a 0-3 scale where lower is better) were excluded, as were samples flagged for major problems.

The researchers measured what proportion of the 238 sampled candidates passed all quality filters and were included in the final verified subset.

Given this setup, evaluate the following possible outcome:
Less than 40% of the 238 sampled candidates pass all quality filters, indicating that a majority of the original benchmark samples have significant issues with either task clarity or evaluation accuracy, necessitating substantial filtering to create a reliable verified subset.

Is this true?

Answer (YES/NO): NO